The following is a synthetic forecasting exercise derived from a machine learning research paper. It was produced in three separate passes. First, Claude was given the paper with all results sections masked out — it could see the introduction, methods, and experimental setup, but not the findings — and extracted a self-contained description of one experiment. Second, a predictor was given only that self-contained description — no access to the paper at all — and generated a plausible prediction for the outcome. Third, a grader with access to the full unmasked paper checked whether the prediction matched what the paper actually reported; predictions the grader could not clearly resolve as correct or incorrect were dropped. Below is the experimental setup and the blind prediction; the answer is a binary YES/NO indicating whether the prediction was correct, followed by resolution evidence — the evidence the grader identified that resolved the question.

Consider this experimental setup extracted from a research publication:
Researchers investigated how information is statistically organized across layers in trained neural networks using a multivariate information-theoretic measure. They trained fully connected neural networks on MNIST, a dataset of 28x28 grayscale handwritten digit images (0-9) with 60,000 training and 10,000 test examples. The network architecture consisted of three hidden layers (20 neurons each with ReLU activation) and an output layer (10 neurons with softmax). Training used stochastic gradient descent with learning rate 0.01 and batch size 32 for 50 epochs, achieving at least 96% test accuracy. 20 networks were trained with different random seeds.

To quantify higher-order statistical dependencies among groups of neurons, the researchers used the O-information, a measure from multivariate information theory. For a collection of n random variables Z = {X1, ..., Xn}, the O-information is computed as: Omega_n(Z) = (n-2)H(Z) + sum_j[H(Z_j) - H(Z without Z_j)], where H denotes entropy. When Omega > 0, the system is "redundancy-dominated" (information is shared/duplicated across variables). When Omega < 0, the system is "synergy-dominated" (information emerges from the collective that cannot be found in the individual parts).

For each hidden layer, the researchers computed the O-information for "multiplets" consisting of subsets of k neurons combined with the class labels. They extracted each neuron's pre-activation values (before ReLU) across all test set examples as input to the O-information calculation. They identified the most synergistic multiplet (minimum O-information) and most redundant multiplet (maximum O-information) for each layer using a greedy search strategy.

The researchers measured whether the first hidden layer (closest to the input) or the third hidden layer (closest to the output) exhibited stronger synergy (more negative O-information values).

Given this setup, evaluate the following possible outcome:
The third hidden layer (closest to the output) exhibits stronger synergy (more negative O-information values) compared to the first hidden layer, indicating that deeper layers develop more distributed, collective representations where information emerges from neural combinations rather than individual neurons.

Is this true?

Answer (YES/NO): YES